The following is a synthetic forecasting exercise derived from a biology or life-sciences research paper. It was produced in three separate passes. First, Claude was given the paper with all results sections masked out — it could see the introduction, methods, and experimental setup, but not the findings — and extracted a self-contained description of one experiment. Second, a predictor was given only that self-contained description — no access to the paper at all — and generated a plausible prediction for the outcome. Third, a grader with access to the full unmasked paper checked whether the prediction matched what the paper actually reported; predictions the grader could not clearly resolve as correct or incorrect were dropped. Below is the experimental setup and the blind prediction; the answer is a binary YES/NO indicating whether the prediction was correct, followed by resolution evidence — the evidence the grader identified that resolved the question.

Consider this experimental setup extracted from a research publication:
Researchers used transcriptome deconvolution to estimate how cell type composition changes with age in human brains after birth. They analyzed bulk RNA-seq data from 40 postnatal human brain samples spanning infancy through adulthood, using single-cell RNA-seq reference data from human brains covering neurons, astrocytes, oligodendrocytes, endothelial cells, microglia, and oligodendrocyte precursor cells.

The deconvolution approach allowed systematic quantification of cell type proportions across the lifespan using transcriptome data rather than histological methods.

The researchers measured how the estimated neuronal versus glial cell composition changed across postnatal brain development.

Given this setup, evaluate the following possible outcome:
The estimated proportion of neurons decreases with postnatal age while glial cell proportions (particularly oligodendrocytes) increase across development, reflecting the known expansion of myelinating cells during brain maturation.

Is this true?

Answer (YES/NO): NO